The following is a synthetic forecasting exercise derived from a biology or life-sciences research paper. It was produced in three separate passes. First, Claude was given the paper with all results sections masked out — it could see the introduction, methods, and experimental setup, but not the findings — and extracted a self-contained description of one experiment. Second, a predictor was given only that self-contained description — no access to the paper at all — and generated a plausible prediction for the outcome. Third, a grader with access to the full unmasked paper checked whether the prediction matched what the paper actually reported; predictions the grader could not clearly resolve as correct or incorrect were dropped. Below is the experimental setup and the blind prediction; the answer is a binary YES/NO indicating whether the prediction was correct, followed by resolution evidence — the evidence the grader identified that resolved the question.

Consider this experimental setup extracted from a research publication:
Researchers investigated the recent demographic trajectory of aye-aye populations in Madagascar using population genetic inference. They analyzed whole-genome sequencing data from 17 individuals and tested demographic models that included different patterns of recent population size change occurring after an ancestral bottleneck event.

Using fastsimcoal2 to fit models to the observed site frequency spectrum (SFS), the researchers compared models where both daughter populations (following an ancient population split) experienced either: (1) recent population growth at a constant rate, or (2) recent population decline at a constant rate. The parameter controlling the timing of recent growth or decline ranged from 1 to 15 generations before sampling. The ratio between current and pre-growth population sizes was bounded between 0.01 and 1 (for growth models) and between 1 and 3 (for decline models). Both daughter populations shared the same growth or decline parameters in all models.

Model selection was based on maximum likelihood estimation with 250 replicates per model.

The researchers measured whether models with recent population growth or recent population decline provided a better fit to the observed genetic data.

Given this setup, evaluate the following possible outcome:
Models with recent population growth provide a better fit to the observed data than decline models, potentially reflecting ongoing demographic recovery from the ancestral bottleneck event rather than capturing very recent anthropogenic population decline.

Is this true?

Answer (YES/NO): NO